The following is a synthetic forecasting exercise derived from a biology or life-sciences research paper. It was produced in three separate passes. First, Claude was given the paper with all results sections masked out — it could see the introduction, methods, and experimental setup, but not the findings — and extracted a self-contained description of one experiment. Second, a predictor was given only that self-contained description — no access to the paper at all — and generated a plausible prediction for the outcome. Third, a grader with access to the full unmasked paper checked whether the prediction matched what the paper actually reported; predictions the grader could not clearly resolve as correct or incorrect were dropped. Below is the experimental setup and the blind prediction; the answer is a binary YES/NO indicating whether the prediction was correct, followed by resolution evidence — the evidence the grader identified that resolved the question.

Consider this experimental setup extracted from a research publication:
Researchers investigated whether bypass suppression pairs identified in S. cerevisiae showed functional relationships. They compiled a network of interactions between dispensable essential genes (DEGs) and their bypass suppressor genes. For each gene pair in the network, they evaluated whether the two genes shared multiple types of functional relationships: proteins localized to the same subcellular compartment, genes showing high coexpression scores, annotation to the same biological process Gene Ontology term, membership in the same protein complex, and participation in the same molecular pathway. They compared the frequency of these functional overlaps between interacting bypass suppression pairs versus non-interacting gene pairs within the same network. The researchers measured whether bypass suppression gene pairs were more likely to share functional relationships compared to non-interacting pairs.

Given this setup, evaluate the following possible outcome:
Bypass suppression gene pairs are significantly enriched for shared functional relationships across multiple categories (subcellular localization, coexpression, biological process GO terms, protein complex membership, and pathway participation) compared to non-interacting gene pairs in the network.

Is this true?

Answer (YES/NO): YES